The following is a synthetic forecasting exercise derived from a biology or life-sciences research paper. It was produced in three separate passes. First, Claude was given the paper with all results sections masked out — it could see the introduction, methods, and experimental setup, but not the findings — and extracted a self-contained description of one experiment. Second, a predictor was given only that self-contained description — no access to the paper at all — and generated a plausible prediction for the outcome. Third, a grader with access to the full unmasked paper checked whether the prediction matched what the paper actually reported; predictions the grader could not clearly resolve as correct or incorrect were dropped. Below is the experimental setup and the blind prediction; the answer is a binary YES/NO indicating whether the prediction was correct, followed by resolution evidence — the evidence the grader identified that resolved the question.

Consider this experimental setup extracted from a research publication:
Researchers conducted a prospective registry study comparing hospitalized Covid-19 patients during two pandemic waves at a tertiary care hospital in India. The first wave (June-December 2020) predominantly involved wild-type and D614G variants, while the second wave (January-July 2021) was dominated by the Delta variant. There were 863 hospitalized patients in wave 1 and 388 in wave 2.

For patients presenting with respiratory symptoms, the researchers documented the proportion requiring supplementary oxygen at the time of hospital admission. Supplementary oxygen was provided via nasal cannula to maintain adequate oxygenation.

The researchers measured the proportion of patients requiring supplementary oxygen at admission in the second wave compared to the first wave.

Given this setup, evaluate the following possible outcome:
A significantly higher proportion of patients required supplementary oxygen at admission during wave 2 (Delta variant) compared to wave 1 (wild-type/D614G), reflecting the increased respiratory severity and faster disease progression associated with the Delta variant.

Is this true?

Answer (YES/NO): YES